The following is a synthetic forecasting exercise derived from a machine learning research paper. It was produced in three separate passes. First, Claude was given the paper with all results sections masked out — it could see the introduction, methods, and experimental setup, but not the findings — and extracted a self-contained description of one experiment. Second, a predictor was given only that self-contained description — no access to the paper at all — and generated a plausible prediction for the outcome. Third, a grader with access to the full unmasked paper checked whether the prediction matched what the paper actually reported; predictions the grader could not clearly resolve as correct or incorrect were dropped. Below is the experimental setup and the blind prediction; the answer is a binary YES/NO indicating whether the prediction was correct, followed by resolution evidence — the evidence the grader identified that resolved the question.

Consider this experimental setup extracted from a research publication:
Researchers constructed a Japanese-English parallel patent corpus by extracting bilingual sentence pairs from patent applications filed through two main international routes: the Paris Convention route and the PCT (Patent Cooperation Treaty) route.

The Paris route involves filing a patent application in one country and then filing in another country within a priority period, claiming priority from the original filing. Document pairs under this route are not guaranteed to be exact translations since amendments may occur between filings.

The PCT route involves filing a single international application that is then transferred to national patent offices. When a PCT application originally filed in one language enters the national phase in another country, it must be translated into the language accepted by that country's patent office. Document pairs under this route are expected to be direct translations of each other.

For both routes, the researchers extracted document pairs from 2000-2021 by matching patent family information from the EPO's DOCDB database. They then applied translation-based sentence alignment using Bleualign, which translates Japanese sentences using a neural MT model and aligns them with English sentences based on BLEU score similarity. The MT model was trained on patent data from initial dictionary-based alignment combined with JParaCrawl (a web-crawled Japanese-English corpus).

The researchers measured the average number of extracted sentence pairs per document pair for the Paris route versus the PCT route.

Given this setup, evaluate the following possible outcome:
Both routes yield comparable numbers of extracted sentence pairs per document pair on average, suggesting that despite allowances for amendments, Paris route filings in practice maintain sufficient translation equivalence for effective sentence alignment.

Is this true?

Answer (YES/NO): NO